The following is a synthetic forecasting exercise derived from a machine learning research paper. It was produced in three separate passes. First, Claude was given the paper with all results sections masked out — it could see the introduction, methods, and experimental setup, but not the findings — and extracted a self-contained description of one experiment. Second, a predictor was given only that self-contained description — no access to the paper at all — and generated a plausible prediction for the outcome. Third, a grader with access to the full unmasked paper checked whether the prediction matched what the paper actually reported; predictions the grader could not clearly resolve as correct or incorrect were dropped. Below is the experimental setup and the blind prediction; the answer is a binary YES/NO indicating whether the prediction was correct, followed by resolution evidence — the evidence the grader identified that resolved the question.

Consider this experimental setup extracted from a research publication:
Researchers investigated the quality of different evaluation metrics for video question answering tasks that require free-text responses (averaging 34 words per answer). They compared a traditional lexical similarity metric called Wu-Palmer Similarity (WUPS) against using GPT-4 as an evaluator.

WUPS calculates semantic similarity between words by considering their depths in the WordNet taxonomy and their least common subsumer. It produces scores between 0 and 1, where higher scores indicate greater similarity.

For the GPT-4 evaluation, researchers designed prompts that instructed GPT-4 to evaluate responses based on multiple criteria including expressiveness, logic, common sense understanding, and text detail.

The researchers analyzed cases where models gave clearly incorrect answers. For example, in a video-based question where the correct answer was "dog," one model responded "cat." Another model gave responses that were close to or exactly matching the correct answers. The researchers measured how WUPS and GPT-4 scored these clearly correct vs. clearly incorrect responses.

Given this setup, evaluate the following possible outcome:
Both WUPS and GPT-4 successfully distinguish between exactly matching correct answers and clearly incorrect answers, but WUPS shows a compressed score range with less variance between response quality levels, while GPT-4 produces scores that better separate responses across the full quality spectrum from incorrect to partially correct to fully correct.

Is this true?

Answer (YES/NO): NO